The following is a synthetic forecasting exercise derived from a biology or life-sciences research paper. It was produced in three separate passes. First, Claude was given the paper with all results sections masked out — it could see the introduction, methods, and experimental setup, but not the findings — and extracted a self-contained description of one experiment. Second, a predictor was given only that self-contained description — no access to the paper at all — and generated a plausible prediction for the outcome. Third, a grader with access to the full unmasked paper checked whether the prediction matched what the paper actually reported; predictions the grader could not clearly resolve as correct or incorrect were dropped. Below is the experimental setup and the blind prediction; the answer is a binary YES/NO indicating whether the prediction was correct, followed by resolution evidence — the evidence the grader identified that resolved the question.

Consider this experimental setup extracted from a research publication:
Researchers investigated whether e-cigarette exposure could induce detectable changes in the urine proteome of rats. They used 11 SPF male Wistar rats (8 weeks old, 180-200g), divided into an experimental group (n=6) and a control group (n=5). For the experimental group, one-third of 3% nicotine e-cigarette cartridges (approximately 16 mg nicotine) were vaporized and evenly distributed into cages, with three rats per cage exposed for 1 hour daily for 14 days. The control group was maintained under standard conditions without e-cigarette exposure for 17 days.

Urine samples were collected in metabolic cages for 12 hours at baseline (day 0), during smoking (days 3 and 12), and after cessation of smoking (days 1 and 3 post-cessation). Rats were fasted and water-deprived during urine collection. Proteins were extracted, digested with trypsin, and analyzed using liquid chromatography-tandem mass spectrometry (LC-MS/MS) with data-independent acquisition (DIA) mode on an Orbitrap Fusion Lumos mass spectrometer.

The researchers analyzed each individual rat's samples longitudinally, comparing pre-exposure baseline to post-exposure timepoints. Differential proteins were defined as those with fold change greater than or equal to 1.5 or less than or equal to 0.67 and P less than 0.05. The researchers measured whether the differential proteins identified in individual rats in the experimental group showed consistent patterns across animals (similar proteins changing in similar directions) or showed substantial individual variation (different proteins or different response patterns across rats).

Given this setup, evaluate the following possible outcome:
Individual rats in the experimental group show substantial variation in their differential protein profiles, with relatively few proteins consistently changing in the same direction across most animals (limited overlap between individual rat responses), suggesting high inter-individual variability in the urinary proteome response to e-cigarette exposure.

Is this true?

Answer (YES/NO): YES